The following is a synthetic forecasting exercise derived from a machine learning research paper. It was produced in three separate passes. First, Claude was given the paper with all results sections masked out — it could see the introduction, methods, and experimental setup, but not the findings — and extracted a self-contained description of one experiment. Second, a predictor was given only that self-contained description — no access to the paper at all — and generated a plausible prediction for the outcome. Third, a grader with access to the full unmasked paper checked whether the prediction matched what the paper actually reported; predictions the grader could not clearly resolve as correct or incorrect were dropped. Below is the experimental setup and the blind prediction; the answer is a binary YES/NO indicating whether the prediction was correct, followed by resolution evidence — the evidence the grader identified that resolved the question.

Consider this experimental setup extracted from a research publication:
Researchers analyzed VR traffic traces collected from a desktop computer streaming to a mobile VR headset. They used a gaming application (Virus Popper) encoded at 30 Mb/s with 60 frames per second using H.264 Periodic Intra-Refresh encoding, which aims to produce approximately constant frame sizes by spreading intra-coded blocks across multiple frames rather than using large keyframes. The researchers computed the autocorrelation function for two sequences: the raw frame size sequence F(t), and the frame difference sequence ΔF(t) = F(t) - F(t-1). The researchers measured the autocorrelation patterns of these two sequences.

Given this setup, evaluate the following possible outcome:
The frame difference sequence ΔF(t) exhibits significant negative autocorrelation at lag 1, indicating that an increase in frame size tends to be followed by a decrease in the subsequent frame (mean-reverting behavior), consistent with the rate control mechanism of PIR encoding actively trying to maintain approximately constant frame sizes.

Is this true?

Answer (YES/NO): YES